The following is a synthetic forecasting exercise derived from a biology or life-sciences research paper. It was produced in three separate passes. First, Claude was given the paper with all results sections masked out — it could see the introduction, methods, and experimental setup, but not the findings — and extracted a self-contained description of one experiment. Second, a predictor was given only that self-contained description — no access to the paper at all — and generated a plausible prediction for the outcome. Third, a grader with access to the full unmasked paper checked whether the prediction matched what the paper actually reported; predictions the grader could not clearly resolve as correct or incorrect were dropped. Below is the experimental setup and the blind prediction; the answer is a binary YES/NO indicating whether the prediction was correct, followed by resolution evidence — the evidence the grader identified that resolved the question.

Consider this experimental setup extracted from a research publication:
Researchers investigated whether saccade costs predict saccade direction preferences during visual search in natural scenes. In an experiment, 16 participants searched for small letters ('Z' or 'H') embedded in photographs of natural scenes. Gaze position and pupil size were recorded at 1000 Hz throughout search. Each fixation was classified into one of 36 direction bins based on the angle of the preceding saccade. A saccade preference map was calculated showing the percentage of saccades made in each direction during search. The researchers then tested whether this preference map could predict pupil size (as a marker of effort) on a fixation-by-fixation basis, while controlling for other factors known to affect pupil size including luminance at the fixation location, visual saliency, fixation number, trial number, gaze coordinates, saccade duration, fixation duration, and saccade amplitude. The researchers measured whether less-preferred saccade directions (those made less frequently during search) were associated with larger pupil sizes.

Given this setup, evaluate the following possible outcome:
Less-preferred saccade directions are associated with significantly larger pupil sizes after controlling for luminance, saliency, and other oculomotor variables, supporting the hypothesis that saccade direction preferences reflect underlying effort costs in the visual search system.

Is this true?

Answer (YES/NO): YES